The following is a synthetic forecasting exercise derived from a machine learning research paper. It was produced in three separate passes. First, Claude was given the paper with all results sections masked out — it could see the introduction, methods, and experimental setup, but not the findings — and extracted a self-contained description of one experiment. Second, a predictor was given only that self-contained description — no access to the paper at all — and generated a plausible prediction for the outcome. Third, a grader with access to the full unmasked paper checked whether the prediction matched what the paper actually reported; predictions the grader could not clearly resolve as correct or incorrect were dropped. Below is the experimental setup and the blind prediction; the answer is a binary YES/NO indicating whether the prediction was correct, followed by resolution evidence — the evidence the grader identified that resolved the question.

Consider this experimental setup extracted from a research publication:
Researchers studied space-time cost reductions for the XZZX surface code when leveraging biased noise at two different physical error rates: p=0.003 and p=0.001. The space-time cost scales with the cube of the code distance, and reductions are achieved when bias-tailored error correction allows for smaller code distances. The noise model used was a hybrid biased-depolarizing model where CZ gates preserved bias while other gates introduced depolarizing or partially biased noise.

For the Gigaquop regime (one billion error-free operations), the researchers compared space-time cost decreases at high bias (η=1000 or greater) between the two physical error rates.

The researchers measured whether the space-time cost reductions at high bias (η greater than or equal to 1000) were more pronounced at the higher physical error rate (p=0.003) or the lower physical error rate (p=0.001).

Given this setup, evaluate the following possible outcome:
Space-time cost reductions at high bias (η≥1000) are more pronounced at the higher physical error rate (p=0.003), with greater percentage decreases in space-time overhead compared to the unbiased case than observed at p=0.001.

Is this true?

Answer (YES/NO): YES